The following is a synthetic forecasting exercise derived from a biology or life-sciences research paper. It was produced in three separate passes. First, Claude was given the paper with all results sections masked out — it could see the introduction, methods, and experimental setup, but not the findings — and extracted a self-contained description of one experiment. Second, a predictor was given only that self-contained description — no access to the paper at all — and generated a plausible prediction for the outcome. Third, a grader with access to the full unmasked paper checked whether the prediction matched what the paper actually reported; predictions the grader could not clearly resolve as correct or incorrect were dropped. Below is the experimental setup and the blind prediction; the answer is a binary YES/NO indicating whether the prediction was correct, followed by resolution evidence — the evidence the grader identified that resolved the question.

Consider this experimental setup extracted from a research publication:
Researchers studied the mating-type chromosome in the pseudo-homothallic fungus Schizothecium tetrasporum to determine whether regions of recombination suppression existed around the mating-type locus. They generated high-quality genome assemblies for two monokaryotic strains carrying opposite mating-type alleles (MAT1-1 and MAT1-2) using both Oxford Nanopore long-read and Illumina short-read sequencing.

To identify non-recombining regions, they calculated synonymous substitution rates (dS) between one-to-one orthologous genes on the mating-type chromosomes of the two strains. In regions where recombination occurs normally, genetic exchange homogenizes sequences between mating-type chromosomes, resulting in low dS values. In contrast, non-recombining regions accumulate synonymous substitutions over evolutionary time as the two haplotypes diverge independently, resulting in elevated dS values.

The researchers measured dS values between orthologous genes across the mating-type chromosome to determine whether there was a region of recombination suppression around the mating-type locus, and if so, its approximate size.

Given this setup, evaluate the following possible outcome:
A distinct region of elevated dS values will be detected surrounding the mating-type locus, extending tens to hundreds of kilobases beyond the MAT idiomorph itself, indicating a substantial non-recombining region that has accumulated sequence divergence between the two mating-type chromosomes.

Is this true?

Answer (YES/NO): YES